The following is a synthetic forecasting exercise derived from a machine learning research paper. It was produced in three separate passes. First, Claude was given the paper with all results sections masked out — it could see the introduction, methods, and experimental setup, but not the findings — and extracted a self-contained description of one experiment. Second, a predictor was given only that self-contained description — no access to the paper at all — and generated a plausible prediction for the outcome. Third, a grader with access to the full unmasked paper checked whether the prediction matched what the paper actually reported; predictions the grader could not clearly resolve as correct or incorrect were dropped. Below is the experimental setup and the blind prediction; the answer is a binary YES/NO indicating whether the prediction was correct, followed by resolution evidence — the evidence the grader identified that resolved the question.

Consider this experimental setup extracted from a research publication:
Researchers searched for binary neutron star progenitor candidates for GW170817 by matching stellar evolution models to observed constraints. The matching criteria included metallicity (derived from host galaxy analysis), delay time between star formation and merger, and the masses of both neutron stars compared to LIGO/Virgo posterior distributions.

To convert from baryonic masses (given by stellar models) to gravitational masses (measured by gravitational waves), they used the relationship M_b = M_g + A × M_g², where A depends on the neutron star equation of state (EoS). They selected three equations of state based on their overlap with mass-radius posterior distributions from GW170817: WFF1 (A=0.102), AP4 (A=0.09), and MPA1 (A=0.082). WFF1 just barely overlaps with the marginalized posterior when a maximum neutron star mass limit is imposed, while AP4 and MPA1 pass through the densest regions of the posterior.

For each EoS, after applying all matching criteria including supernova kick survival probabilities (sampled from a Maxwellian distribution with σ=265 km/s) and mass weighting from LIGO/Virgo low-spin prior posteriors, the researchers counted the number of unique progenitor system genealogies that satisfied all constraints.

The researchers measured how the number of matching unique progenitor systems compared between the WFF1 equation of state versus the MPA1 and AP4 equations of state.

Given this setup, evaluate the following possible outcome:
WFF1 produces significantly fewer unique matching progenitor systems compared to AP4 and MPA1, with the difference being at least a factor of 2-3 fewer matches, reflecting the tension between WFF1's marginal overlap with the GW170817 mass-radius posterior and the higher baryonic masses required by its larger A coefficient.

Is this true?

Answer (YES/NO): YES